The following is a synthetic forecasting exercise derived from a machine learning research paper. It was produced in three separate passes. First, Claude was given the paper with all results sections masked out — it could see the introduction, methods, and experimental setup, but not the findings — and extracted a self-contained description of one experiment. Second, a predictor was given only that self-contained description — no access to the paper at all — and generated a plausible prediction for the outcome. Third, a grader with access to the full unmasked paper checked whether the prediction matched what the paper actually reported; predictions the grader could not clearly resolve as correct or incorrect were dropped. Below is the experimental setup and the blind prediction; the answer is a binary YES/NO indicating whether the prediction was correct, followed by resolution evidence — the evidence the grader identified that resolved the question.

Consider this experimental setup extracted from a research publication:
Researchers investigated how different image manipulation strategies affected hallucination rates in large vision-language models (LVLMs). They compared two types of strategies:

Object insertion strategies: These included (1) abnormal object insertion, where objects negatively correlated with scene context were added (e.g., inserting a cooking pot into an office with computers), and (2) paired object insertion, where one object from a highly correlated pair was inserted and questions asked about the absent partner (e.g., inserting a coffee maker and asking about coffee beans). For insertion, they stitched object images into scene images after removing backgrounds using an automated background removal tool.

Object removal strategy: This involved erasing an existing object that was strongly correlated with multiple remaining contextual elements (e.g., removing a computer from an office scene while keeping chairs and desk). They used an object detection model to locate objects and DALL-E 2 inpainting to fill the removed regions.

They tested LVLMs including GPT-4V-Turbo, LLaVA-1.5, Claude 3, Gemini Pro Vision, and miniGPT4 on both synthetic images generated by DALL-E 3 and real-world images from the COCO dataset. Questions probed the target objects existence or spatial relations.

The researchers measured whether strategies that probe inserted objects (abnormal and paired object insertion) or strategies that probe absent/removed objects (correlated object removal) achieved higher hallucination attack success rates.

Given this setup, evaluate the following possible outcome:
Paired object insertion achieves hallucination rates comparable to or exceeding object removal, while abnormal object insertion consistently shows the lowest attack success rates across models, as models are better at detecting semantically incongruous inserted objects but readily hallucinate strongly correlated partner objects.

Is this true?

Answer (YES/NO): NO